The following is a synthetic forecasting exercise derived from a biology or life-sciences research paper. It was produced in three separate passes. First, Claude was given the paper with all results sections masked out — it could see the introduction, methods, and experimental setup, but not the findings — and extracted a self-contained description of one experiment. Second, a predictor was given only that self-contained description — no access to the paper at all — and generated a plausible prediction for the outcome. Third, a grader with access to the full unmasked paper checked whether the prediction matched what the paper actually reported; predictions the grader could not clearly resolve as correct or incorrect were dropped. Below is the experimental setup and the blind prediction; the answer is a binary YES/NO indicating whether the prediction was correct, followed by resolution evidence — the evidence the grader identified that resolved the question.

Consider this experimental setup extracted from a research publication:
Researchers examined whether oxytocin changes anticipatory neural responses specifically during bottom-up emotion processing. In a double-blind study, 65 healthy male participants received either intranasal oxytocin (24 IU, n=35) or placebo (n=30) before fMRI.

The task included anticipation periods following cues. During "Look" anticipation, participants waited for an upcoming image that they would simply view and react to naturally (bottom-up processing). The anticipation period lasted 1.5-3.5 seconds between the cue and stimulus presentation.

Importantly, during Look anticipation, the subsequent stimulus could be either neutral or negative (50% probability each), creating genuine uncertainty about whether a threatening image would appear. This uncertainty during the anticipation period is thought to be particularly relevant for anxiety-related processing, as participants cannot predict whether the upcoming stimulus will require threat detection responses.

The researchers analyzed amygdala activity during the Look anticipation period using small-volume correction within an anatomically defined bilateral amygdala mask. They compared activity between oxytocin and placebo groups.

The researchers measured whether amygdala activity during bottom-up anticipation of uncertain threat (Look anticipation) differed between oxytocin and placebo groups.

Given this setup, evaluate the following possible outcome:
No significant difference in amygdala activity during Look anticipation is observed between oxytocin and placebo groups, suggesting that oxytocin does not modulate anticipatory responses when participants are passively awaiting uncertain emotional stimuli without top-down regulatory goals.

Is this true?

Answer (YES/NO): NO